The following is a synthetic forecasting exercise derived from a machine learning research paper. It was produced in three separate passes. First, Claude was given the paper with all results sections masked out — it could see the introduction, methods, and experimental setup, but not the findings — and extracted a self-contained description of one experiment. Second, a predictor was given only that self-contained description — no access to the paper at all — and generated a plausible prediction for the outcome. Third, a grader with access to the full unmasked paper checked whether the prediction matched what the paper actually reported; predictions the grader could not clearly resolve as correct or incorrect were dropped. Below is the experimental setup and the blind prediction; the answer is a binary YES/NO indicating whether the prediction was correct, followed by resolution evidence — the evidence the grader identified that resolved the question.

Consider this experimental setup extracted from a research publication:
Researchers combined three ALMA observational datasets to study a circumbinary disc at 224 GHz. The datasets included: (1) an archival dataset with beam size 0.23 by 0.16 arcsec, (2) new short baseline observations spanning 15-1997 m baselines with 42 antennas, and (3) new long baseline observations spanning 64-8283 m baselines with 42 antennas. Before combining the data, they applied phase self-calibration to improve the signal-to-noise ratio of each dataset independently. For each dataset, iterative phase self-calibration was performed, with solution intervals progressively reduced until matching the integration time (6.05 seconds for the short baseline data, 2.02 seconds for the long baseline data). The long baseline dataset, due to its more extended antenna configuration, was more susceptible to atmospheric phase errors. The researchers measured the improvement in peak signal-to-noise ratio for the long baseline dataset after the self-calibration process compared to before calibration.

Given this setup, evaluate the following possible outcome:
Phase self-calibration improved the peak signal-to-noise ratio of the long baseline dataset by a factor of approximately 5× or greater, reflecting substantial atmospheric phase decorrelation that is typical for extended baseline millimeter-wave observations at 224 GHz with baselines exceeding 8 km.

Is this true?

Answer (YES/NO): NO